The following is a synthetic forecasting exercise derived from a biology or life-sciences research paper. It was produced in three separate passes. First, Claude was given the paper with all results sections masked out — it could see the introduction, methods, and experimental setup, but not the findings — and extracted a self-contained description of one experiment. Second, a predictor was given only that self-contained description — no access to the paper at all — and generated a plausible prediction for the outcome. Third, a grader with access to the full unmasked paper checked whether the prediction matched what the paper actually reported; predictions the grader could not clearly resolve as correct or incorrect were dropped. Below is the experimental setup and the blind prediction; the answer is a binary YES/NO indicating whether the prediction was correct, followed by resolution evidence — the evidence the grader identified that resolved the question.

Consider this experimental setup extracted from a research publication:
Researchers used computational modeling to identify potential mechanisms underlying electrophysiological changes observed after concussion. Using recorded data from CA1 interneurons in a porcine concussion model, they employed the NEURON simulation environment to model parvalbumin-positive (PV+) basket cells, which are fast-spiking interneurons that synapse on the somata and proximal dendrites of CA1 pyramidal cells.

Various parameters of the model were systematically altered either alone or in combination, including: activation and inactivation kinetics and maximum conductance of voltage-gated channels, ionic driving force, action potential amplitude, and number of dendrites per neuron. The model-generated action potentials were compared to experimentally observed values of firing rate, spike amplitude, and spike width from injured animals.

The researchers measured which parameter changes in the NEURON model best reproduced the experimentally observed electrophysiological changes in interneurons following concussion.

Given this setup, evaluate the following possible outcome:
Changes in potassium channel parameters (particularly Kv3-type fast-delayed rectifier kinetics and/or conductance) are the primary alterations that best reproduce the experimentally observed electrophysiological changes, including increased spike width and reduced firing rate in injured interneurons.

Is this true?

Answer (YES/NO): NO